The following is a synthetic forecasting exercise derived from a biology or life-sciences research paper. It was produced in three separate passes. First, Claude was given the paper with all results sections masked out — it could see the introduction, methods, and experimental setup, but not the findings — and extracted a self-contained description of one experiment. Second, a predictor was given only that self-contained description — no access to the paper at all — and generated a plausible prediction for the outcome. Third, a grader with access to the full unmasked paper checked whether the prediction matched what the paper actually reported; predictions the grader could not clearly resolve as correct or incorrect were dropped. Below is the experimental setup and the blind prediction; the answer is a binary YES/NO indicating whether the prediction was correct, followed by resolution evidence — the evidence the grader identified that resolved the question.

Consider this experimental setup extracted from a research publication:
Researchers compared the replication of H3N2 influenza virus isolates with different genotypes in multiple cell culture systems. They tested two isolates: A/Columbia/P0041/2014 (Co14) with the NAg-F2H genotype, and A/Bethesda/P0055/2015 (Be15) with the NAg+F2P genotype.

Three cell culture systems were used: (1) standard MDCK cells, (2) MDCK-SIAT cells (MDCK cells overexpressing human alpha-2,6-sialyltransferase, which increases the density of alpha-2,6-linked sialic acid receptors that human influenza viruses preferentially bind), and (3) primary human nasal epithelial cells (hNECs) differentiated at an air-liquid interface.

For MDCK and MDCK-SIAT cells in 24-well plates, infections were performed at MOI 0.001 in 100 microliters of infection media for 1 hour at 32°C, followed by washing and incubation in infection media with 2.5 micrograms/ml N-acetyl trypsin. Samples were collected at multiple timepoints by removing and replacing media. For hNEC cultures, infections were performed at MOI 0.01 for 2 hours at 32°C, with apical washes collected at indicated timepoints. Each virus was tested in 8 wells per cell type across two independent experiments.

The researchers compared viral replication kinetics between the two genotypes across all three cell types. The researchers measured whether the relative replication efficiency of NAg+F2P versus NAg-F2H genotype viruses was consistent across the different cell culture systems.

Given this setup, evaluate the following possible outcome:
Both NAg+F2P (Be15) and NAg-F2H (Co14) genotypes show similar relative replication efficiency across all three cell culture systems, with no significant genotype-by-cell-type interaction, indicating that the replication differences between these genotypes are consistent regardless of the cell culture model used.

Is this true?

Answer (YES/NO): NO